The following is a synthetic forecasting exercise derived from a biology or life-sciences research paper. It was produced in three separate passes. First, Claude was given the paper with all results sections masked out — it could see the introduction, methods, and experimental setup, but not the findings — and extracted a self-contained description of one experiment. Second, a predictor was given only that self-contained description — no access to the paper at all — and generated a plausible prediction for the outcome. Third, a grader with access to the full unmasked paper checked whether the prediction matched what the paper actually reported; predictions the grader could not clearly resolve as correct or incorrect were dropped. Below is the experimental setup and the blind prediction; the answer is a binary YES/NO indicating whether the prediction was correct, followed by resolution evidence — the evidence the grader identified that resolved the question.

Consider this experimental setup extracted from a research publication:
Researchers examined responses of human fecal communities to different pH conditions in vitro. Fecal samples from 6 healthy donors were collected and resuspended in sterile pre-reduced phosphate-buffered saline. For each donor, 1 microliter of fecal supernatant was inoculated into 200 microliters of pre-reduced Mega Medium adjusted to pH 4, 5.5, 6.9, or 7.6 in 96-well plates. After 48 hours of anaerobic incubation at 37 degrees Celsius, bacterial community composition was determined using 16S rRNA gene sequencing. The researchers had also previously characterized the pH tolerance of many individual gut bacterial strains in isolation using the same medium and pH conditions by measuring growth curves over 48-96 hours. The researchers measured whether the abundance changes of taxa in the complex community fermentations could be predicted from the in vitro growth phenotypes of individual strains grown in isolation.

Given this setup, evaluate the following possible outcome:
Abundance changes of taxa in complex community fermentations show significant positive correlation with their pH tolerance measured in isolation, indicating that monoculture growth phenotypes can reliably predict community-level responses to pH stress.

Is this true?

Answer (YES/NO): YES